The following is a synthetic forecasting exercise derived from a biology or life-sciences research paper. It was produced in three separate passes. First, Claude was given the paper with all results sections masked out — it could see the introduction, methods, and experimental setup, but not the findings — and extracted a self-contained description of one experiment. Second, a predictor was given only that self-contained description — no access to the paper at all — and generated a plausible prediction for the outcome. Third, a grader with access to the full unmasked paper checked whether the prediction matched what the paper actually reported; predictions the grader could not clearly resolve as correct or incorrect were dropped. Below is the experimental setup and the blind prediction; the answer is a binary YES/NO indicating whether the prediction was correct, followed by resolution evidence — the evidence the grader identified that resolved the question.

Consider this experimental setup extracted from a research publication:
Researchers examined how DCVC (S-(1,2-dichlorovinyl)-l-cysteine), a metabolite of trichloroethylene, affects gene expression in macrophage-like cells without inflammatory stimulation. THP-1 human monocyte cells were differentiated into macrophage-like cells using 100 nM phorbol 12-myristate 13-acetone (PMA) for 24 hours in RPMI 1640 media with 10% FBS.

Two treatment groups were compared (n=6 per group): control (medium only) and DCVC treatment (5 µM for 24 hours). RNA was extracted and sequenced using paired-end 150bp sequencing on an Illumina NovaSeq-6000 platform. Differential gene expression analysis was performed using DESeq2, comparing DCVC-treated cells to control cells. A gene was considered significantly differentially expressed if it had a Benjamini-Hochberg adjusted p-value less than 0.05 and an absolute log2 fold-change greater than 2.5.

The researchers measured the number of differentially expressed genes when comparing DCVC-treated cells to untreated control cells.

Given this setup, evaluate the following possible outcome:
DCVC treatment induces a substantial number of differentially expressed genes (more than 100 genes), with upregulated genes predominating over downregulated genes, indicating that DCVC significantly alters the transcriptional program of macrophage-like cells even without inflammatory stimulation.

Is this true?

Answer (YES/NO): YES